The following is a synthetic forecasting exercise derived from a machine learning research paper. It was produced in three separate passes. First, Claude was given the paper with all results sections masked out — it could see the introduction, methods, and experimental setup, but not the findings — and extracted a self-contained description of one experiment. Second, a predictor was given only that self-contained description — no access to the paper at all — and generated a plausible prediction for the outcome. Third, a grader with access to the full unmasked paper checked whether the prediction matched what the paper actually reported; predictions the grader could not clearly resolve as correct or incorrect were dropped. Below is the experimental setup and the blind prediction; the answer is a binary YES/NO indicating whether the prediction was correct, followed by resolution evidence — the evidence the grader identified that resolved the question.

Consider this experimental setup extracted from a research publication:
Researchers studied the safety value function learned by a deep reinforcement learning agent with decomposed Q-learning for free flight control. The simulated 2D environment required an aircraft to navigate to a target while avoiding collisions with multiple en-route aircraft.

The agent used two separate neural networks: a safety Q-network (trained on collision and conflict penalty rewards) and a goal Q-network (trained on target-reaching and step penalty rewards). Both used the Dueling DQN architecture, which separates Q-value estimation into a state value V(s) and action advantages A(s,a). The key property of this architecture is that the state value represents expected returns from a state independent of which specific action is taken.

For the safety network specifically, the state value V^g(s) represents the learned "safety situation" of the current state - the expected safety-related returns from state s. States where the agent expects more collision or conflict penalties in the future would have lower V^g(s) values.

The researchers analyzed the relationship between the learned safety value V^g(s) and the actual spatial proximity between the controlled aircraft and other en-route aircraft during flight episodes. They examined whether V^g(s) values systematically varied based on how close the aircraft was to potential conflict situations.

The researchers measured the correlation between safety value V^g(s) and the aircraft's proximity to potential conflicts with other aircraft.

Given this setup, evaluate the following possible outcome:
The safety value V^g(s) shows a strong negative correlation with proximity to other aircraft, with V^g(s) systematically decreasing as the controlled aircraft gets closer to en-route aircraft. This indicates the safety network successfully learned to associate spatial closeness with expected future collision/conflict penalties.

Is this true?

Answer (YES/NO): NO